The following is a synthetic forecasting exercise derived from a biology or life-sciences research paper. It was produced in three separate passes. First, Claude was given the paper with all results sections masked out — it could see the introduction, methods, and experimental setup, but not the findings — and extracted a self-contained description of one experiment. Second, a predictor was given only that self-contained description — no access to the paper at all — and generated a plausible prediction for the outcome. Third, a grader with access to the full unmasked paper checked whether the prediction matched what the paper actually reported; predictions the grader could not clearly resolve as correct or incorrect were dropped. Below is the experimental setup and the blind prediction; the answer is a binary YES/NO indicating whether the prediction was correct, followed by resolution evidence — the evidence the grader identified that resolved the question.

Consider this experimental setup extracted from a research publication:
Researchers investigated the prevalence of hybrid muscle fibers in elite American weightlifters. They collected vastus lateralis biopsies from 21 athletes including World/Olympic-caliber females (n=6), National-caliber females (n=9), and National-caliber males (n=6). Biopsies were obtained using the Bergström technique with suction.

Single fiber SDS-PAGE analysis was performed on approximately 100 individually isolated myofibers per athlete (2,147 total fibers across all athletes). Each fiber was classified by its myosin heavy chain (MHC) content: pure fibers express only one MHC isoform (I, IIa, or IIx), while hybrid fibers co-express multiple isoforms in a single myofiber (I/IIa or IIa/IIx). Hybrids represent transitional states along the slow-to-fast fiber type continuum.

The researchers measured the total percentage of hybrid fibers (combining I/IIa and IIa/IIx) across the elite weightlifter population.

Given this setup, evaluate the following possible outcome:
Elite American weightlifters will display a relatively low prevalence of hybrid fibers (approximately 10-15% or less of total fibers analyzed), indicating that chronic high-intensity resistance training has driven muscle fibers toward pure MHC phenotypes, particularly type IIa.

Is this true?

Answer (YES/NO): YES